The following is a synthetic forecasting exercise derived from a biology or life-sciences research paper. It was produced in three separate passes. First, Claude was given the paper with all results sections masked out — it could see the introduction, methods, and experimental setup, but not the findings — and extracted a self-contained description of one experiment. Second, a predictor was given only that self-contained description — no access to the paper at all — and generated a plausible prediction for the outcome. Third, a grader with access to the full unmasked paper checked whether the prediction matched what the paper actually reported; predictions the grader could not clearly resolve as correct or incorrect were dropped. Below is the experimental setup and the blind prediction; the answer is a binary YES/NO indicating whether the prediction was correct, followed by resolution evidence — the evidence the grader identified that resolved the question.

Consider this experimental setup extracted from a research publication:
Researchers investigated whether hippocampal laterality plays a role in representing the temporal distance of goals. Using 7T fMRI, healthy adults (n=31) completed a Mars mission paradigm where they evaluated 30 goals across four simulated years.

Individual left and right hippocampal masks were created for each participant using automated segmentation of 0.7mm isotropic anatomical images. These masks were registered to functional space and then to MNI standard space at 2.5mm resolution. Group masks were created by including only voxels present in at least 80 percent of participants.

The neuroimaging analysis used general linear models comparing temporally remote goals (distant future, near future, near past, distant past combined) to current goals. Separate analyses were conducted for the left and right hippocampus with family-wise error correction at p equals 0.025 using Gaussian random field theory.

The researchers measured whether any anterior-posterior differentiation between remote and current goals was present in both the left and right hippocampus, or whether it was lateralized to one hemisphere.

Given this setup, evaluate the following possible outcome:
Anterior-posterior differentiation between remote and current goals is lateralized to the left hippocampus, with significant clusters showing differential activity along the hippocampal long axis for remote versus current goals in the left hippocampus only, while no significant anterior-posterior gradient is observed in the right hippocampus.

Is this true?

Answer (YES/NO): YES